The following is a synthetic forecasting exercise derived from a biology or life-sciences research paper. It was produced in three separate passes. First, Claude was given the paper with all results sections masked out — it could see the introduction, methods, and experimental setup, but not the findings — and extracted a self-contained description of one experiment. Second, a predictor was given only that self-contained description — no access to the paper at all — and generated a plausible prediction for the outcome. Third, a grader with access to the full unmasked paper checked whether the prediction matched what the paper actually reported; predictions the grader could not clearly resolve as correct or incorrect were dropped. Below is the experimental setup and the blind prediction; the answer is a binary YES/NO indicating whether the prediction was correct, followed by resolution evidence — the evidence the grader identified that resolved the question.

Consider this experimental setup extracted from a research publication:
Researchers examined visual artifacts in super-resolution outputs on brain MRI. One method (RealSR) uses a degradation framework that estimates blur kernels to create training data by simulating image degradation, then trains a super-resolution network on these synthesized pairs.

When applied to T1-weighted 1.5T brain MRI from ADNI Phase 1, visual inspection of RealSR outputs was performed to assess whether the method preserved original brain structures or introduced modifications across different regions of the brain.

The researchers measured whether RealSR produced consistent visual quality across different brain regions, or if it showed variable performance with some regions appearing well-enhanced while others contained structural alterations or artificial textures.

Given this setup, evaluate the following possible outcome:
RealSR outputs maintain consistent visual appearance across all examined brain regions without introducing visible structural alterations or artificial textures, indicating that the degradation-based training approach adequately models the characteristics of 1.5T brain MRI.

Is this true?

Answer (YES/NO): NO